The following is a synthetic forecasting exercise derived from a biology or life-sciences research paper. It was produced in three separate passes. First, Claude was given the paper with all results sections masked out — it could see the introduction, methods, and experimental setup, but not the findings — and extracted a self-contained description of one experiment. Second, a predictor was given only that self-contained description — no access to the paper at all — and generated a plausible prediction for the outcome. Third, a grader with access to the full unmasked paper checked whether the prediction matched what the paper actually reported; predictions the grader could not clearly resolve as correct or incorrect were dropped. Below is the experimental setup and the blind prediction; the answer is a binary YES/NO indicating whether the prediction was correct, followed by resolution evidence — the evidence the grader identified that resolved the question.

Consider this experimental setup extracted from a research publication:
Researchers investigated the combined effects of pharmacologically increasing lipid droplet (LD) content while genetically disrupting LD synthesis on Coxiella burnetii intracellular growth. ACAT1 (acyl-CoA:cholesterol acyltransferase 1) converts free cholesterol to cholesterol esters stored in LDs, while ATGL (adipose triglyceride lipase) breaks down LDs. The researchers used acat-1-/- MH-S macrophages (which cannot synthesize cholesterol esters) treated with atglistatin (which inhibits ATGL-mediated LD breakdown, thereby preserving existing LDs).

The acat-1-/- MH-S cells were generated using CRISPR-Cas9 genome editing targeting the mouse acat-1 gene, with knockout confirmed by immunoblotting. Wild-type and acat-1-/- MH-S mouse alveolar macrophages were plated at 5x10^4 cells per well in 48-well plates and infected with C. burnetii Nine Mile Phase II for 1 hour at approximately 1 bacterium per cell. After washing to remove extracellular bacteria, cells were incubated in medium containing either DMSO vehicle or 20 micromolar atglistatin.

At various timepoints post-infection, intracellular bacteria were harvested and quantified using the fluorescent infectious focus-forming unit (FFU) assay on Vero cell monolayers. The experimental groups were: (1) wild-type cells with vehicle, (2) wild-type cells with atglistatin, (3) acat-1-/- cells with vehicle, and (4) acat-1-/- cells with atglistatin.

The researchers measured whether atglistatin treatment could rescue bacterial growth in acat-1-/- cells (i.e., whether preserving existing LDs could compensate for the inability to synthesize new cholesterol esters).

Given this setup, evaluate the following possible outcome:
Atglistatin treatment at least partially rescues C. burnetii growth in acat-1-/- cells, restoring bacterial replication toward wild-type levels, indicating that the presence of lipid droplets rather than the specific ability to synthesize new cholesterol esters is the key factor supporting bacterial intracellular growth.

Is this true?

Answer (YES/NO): NO